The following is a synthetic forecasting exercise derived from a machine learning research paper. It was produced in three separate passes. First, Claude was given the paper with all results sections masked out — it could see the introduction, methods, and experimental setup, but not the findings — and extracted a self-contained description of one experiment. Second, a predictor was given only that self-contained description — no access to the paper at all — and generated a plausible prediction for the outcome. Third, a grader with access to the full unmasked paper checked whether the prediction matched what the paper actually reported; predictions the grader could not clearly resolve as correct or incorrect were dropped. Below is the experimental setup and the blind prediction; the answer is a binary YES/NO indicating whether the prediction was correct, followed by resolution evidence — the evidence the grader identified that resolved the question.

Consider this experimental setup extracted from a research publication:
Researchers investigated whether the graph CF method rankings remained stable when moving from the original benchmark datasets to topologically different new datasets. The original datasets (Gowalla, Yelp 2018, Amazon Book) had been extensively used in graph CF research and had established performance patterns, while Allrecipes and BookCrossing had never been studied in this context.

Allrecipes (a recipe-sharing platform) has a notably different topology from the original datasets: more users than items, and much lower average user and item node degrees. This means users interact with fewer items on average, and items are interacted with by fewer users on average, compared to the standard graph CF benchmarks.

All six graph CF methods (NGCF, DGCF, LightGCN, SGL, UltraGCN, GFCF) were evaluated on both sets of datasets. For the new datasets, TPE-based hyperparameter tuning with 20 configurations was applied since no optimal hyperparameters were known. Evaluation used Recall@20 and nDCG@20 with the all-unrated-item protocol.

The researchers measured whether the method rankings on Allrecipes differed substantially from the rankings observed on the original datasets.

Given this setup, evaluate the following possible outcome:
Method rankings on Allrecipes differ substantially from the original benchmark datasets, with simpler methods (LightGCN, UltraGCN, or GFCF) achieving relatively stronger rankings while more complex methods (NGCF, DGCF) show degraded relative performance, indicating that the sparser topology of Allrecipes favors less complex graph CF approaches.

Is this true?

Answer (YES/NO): NO